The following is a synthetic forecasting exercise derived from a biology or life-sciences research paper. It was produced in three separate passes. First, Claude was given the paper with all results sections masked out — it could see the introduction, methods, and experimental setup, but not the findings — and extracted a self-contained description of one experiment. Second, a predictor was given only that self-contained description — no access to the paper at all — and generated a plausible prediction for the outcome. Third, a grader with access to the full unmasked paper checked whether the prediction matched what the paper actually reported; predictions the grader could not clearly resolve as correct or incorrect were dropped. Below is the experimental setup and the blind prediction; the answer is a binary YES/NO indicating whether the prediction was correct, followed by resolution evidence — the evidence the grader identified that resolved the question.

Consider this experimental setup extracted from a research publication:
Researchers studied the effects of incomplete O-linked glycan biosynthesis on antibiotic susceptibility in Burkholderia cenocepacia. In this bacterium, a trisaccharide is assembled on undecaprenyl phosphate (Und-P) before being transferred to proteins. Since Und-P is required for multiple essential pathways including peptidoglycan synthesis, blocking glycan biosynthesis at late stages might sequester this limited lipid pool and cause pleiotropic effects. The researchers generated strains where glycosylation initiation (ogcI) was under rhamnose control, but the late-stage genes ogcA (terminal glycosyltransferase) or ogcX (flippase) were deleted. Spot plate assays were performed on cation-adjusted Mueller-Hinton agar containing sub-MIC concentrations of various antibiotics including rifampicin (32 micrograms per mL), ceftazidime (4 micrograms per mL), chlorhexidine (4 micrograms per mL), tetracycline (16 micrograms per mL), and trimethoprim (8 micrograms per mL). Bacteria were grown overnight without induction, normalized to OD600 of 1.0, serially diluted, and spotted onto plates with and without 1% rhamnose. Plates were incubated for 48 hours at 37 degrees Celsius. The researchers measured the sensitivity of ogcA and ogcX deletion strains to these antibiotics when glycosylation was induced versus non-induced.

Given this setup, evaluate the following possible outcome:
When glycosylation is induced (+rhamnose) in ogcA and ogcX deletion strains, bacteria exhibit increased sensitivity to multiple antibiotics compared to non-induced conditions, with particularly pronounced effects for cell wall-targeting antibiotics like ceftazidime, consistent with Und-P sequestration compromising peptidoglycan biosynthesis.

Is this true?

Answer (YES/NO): NO